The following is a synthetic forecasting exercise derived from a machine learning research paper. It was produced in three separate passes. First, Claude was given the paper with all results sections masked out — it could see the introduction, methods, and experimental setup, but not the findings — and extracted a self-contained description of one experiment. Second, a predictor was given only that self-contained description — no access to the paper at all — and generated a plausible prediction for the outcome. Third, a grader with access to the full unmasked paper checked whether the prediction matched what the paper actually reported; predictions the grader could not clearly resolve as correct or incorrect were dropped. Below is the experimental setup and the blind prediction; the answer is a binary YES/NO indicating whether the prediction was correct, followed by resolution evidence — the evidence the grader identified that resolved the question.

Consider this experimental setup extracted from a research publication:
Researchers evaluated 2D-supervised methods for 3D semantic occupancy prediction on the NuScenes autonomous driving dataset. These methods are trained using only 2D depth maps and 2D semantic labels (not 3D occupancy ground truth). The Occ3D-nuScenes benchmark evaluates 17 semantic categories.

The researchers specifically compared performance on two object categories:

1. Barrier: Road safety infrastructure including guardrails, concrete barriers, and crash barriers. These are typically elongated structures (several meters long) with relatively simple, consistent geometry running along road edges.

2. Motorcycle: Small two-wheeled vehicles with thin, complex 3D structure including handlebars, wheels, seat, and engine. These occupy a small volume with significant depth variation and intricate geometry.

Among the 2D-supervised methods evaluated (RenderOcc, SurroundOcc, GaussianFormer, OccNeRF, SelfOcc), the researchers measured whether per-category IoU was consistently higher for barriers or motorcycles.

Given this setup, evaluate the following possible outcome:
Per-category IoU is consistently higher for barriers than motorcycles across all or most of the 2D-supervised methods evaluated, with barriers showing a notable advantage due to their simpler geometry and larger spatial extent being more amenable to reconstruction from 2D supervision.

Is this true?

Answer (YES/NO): YES